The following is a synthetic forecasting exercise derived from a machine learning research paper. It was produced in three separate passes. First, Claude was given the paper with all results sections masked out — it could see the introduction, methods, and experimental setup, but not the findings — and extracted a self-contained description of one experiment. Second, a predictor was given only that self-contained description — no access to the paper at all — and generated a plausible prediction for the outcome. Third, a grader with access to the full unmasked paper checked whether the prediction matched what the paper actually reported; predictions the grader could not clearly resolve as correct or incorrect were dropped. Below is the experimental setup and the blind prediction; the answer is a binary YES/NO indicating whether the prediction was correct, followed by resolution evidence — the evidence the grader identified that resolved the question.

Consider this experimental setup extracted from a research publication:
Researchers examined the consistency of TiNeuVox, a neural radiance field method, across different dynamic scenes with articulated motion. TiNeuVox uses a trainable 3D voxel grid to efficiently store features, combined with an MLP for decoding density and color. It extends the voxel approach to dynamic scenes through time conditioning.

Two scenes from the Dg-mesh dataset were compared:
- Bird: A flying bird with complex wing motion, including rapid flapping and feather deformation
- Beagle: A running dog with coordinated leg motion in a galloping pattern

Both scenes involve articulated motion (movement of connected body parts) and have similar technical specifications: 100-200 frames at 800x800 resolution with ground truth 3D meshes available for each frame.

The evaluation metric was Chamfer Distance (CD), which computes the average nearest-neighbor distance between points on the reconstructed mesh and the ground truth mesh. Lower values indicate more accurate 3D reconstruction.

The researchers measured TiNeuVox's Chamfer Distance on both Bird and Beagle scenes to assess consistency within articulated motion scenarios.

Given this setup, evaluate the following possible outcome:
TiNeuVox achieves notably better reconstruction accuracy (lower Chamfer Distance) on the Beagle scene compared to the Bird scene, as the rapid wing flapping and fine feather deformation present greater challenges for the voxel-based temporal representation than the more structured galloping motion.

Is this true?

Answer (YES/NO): YES